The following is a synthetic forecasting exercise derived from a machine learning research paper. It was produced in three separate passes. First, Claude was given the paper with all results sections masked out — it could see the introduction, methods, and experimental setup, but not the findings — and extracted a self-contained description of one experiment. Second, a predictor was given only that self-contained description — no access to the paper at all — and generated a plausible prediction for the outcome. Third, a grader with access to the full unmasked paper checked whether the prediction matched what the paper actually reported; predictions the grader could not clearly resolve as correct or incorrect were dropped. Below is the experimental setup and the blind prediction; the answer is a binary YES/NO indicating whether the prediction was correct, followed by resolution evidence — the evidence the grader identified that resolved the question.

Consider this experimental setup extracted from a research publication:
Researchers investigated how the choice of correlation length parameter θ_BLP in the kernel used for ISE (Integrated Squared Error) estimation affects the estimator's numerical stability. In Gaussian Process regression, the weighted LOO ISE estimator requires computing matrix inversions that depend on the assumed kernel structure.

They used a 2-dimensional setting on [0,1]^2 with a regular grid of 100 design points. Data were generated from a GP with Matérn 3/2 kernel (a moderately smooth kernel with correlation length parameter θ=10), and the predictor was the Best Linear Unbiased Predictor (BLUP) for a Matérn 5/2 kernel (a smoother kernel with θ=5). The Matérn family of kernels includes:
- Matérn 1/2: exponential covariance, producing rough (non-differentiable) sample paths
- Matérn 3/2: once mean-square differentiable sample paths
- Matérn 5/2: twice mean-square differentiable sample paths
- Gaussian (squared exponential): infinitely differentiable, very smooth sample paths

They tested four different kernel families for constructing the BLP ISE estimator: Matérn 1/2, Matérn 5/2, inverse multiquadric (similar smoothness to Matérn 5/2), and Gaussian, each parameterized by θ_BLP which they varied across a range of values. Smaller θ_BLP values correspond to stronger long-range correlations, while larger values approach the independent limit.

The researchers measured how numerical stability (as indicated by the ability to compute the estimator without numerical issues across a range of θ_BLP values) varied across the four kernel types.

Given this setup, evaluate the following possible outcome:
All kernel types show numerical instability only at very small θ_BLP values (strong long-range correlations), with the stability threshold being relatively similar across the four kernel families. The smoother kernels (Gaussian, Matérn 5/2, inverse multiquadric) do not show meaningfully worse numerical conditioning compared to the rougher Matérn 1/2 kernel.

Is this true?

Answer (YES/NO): NO